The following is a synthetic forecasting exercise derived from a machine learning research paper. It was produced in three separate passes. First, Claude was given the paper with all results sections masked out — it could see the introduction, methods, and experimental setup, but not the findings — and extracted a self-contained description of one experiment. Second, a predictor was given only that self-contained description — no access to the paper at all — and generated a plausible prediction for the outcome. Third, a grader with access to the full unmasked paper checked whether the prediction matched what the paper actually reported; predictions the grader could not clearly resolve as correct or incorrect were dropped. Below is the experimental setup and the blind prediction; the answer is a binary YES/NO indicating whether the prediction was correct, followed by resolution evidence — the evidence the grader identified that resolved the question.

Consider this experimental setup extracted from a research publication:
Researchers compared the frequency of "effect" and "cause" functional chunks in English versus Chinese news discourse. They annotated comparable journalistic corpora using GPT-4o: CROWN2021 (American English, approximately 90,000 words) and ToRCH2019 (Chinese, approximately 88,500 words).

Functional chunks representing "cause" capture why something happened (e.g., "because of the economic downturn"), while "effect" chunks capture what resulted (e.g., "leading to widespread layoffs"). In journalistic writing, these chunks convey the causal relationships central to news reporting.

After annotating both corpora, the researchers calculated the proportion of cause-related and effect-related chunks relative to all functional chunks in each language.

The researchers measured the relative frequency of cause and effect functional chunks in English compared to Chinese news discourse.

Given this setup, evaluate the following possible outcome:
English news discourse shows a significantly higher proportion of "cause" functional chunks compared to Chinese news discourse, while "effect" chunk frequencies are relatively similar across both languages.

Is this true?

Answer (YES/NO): NO